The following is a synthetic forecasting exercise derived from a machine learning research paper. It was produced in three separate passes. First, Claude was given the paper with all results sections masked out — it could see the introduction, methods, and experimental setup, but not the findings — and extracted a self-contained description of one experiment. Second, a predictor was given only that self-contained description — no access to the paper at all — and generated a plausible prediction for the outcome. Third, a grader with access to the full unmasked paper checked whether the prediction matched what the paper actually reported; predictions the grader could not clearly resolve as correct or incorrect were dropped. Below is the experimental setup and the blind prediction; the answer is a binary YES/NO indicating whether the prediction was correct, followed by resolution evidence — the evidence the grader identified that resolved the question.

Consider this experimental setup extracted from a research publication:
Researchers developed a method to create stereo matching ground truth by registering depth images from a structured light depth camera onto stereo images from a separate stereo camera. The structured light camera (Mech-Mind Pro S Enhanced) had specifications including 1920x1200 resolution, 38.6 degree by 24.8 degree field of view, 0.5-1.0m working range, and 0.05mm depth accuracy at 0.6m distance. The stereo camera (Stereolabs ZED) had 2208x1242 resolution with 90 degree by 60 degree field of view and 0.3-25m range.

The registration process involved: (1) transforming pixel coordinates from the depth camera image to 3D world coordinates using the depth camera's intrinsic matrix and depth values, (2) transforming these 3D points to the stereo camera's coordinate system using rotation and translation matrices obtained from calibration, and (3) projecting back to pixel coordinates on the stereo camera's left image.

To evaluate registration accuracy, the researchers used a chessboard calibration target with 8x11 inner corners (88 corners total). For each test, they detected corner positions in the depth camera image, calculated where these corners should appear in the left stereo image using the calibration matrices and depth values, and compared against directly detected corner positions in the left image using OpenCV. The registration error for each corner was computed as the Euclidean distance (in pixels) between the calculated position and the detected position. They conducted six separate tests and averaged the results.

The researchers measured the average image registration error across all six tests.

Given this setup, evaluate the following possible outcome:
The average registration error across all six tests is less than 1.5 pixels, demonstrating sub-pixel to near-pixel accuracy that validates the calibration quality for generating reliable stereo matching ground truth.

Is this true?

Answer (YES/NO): NO